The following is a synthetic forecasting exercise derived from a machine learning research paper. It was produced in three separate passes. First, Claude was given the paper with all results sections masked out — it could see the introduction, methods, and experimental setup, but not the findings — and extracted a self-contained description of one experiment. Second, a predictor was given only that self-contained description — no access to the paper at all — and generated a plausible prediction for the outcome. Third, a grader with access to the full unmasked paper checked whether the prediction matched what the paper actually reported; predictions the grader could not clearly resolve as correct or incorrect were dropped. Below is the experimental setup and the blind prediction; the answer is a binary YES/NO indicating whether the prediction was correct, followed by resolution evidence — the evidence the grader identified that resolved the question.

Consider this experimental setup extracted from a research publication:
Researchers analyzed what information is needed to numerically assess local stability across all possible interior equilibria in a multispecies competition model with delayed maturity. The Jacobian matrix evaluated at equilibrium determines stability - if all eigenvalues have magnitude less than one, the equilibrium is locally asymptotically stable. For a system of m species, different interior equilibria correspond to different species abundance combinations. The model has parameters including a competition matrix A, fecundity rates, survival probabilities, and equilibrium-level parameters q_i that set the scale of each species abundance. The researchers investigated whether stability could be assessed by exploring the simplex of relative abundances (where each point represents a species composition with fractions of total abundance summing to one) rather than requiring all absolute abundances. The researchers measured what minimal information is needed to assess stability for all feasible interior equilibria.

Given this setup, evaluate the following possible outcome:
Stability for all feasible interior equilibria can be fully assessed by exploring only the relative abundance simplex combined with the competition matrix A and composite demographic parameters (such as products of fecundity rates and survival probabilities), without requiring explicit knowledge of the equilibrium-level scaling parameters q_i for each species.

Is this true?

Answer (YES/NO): YES